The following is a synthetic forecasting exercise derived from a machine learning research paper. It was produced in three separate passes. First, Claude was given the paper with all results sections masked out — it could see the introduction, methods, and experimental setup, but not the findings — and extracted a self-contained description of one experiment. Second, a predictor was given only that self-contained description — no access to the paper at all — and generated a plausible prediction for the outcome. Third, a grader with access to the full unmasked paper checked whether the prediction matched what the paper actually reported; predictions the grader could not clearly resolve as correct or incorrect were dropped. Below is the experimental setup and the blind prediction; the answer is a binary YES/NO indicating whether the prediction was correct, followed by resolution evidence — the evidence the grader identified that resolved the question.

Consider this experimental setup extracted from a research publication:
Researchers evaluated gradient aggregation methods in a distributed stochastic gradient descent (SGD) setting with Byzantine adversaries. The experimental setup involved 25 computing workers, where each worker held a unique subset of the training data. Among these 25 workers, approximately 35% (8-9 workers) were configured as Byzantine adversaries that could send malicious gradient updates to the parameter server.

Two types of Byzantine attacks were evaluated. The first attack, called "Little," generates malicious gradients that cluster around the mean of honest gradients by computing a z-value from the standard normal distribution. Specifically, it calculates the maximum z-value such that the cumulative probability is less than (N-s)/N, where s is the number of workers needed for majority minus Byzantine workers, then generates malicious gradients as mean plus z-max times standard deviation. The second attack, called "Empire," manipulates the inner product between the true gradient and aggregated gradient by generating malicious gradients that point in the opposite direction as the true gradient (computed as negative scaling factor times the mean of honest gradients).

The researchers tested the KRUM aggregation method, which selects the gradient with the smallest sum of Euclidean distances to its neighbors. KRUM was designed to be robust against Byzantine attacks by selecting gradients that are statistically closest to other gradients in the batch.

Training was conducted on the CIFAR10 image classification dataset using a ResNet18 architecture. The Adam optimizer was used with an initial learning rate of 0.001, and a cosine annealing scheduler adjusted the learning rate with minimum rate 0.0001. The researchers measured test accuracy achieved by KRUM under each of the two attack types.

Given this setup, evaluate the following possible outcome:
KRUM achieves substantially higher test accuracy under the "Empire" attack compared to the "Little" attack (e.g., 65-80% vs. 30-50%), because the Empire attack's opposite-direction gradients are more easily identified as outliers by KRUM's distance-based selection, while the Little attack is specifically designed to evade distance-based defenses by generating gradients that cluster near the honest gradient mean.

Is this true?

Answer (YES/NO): NO